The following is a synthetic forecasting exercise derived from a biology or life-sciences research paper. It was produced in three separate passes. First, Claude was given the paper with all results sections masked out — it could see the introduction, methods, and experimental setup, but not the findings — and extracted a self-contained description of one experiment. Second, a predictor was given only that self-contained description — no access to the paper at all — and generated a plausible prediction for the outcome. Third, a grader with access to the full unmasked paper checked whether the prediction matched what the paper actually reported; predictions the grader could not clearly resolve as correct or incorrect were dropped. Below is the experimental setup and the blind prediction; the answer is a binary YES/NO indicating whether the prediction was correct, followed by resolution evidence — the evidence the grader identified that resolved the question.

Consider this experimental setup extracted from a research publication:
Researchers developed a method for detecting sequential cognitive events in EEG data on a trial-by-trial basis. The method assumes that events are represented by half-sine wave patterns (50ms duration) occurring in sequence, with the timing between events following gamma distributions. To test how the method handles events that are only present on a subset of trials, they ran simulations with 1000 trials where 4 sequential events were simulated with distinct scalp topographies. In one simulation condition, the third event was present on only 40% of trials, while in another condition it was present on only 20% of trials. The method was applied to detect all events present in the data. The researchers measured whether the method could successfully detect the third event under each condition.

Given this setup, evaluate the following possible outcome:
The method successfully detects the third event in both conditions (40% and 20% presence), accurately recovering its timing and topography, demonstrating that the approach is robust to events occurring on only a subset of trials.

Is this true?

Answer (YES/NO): NO